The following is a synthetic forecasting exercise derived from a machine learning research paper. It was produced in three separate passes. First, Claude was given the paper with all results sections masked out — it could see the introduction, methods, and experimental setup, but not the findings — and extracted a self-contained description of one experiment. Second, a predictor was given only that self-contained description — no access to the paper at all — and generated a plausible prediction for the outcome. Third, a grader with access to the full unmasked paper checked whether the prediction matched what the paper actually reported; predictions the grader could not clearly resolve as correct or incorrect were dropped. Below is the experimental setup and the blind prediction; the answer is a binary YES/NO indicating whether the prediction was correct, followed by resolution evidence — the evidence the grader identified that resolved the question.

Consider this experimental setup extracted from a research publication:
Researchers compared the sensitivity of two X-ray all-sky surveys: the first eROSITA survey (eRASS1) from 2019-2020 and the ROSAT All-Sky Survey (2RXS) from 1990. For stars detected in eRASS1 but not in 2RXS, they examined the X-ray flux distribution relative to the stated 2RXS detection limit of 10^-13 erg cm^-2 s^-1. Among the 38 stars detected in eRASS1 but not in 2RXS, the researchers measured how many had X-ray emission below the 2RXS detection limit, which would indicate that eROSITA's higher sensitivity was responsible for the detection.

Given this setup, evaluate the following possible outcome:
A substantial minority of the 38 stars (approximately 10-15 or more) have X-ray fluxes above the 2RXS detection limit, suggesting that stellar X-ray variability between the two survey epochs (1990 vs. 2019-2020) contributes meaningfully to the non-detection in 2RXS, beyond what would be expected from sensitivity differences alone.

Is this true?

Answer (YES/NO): YES